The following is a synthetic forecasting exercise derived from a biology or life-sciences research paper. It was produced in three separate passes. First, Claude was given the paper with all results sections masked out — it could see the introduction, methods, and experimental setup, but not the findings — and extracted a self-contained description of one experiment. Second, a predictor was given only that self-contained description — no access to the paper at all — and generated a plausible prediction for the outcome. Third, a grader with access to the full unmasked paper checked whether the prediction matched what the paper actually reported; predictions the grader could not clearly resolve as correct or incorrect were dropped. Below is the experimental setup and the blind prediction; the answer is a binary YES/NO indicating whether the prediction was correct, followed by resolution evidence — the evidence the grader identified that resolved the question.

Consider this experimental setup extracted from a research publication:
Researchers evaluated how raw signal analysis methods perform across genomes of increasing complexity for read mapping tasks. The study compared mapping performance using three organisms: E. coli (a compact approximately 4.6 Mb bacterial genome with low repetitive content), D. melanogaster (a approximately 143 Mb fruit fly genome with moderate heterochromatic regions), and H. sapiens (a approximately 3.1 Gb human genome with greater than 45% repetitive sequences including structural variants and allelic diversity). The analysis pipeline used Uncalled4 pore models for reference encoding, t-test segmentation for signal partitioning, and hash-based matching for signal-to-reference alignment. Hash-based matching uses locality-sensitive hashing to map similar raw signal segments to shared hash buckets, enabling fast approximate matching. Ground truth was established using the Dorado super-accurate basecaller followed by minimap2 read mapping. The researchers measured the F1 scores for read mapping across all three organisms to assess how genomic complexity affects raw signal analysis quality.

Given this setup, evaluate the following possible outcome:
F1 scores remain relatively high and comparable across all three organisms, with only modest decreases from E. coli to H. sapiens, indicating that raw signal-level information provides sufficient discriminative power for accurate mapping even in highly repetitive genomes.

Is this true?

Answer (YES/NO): NO